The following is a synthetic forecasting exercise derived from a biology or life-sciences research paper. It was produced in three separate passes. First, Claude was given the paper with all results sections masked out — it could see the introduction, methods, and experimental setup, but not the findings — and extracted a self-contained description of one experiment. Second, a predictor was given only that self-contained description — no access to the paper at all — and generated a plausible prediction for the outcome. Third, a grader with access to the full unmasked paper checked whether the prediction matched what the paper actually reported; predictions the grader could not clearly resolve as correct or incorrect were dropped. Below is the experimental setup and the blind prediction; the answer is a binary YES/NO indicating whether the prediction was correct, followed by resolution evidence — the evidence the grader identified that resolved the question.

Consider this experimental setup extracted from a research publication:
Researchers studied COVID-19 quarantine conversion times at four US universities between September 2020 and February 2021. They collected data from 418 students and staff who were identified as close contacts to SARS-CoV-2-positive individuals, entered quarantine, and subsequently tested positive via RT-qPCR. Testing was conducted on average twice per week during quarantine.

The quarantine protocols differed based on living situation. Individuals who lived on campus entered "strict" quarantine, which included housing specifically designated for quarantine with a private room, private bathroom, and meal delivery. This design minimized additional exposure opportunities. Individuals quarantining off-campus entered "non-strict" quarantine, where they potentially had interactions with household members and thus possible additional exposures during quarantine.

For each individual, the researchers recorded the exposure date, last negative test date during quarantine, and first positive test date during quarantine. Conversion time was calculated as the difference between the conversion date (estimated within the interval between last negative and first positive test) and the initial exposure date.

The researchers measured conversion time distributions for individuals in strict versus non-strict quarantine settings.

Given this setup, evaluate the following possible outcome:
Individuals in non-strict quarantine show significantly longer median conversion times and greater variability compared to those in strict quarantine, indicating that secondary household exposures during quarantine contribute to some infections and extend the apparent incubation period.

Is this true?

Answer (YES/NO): YES